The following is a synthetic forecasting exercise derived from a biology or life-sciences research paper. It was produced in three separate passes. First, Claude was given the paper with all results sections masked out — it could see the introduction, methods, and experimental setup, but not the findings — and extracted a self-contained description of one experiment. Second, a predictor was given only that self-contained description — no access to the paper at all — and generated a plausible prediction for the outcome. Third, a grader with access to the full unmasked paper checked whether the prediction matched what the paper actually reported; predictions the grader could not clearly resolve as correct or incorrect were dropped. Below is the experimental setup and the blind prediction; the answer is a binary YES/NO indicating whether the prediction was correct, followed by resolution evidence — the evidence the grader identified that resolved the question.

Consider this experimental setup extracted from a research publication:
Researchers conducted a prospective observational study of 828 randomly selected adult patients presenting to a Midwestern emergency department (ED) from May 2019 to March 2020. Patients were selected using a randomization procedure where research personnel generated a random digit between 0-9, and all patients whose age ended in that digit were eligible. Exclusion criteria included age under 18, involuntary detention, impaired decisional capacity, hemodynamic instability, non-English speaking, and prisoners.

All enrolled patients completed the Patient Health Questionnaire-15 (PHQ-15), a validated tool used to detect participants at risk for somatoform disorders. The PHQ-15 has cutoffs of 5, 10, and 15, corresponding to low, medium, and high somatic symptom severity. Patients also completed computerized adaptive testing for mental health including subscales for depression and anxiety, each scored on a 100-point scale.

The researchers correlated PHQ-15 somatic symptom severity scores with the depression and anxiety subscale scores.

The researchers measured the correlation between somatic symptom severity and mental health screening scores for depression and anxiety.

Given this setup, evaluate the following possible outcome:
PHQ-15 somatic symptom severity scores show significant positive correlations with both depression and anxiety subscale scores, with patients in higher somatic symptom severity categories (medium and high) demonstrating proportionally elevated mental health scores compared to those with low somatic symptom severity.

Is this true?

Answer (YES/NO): YES